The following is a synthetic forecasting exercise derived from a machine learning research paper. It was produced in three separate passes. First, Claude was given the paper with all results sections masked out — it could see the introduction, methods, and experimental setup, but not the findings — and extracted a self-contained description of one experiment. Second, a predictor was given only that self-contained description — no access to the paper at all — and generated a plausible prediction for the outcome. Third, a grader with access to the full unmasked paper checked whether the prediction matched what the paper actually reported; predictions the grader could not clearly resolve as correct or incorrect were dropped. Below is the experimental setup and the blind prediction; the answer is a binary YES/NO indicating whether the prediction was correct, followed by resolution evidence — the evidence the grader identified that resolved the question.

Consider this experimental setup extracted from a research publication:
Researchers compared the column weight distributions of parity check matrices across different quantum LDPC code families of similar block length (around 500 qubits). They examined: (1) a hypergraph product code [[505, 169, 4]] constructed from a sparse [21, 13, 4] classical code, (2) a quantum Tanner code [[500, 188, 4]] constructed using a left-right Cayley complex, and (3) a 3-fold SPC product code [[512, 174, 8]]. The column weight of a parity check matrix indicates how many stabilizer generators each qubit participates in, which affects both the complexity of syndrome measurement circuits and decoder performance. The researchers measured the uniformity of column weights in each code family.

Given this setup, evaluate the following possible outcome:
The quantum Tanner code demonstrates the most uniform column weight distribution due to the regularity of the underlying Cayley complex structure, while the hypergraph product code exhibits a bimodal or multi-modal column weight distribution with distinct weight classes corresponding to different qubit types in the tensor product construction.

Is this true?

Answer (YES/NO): NO